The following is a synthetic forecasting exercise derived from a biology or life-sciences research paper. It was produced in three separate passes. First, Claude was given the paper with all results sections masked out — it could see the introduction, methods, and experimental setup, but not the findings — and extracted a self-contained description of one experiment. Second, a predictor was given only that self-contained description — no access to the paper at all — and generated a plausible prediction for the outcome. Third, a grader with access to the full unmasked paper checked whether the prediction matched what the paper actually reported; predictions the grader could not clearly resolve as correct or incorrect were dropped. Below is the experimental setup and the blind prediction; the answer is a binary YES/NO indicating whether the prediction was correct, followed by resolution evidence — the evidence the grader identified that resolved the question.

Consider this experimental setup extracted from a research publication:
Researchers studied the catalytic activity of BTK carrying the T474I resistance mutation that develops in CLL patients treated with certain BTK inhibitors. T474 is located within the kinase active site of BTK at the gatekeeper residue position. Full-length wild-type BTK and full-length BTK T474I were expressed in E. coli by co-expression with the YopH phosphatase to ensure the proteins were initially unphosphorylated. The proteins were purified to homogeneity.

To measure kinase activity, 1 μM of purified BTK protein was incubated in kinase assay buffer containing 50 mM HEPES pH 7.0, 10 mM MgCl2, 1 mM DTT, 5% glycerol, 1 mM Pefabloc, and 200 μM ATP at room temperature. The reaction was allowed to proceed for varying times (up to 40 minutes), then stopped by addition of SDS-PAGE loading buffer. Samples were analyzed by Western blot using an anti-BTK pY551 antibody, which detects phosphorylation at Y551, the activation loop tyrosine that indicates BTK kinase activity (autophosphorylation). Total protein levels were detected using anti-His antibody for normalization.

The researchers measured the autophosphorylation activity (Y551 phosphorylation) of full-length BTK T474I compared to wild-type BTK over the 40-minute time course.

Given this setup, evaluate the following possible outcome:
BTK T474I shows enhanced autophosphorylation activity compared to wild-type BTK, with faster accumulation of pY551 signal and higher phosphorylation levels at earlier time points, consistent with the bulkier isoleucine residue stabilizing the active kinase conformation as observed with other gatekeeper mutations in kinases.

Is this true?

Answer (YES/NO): NO